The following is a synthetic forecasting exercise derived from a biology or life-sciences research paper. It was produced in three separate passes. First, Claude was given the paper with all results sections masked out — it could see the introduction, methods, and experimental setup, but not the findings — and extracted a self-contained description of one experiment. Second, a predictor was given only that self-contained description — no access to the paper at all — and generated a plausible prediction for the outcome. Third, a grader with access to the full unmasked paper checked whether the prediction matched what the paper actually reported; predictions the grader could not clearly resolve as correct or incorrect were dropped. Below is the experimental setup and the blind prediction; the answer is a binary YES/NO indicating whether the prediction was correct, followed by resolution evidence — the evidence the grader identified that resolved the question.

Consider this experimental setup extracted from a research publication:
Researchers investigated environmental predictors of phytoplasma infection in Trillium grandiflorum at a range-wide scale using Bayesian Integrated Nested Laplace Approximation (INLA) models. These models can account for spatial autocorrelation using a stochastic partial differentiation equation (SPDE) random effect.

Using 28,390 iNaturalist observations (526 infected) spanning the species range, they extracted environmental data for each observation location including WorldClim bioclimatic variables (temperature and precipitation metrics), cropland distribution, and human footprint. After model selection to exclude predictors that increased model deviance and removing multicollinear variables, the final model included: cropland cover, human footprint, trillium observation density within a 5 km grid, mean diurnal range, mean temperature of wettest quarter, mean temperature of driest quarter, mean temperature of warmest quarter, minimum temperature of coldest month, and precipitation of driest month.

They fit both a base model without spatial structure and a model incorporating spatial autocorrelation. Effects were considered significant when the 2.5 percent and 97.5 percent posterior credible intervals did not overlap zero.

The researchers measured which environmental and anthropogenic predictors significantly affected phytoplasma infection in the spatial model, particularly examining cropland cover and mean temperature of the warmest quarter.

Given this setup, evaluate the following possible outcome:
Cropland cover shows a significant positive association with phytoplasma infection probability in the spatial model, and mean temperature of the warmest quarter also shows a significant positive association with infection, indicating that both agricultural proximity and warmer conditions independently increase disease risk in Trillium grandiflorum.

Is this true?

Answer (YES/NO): NO